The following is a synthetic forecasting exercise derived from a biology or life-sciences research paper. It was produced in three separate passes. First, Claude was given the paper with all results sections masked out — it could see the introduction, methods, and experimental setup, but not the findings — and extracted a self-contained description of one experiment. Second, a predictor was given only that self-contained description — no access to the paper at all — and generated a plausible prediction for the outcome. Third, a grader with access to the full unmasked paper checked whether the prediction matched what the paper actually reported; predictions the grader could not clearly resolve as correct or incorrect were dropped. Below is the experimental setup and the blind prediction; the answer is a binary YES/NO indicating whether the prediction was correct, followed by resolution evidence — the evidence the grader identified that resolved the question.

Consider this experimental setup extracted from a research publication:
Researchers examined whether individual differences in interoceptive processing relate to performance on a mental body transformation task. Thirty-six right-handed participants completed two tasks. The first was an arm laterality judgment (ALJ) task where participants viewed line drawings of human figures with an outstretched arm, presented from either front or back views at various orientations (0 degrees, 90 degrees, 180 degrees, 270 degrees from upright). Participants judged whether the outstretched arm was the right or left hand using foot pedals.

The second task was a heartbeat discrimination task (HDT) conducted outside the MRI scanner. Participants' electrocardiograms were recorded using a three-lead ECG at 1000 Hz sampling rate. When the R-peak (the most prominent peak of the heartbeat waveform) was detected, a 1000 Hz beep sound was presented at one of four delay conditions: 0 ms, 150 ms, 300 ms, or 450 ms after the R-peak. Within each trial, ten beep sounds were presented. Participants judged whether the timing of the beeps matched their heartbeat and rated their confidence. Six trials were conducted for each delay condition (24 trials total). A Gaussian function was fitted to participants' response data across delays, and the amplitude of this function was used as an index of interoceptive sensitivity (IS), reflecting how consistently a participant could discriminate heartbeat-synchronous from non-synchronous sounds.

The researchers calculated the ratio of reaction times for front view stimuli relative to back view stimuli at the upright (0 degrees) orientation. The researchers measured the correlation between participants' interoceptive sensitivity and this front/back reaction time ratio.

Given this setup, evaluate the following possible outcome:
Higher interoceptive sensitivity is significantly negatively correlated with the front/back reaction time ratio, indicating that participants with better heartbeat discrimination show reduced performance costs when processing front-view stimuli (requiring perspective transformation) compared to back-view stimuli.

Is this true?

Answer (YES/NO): YES